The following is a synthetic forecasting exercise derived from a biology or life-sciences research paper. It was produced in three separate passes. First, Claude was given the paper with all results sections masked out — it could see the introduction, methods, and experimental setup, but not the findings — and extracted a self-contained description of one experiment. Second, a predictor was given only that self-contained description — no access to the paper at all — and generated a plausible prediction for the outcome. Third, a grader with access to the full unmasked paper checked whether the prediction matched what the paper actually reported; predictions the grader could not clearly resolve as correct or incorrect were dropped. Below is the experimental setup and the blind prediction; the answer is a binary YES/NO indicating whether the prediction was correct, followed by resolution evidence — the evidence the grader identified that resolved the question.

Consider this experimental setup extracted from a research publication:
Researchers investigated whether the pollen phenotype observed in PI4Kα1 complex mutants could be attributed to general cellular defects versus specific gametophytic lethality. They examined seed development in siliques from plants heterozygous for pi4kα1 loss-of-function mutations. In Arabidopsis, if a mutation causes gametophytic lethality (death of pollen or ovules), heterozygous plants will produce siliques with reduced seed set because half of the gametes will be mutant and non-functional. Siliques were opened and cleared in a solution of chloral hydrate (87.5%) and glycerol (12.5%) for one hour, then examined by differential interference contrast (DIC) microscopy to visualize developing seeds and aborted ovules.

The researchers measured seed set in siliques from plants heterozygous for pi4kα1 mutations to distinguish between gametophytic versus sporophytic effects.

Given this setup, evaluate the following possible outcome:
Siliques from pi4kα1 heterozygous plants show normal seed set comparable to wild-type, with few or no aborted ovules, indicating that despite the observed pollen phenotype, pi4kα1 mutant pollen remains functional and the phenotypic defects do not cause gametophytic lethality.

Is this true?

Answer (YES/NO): NO